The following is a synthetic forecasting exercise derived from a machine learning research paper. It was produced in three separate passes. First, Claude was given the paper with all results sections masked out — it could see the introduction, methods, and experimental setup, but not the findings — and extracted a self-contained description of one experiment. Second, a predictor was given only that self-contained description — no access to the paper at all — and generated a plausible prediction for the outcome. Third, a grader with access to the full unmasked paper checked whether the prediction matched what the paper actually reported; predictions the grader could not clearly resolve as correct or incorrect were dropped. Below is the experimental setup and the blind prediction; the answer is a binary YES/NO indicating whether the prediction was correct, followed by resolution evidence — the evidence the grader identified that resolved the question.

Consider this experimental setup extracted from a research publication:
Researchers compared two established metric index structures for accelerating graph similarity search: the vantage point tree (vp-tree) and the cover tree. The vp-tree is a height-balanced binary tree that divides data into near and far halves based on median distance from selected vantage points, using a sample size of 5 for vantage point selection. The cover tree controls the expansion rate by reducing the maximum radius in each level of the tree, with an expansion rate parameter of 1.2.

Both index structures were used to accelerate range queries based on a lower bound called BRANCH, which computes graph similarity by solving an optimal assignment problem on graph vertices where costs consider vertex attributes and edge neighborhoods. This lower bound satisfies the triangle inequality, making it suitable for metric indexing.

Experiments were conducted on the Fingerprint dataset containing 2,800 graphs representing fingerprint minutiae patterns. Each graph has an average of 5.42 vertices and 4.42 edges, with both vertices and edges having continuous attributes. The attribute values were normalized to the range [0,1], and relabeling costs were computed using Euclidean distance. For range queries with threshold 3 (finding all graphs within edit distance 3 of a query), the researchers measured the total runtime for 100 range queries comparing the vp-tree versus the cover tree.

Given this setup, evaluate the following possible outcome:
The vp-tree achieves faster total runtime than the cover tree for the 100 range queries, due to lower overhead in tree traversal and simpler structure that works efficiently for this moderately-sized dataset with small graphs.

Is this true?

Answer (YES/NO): NO